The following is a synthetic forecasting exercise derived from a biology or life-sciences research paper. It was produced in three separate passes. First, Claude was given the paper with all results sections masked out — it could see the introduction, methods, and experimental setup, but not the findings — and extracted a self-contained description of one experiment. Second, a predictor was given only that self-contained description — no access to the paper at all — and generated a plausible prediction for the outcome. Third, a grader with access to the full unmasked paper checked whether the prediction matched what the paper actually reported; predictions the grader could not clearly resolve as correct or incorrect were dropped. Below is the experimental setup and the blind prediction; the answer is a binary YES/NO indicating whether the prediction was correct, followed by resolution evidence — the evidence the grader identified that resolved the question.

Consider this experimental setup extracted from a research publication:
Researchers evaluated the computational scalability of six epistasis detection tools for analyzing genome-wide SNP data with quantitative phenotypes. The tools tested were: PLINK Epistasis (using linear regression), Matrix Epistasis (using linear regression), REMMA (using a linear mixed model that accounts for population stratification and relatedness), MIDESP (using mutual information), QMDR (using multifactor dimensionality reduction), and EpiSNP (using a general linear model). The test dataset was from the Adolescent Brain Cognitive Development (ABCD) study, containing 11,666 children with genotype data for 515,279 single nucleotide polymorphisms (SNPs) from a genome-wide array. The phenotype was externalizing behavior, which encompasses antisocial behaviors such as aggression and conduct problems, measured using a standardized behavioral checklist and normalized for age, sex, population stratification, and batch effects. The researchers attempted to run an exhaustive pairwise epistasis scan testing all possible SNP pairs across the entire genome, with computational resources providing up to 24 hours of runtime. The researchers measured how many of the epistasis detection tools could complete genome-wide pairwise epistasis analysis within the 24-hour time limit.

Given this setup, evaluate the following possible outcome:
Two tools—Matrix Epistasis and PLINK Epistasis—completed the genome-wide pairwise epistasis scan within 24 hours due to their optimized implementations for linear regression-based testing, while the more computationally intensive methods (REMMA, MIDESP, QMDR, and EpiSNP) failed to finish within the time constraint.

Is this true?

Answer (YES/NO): NO